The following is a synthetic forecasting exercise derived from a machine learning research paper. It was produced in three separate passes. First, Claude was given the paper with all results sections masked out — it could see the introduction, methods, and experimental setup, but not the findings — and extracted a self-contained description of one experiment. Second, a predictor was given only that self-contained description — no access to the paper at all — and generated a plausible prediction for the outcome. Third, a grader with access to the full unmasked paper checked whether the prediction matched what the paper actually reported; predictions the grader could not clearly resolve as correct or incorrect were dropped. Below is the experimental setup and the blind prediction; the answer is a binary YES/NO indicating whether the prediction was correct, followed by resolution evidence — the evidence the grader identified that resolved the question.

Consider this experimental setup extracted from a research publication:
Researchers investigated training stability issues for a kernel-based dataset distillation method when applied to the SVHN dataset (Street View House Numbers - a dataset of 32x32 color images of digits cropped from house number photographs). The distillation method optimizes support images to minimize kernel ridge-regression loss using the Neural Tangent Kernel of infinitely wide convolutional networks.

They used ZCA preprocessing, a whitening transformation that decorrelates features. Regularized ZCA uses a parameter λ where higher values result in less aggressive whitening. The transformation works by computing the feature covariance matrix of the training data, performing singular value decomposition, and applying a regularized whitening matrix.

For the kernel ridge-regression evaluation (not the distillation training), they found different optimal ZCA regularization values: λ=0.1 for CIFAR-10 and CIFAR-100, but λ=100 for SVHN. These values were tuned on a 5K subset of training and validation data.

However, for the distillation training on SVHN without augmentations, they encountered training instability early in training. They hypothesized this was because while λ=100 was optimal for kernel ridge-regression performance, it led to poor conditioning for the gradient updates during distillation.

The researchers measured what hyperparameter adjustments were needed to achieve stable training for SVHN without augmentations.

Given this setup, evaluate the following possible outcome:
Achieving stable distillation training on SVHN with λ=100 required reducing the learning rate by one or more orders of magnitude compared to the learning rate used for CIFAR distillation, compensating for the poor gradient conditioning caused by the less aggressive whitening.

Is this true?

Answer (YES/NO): NO